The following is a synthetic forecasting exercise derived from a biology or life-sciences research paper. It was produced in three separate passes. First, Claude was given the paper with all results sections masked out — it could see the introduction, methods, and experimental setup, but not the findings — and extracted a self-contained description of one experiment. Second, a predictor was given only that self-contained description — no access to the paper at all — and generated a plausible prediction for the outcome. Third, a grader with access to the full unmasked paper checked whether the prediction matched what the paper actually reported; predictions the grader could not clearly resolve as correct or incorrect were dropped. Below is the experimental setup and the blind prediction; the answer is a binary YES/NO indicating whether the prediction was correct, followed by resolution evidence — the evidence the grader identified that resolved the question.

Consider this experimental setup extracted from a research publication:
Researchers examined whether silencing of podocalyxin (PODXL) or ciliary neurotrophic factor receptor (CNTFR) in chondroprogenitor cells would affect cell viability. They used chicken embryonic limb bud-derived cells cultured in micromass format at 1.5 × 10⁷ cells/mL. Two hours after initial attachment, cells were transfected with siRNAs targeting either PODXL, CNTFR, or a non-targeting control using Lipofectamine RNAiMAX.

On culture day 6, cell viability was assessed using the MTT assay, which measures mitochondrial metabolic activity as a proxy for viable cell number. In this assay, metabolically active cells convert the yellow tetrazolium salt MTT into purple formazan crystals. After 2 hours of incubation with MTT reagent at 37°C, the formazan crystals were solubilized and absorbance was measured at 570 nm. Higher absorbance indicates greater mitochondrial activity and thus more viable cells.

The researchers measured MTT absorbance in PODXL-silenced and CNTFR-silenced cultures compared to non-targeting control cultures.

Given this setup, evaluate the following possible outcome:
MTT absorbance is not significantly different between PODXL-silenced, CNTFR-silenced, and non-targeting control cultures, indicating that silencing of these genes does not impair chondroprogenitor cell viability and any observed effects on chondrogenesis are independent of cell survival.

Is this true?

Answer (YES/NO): YES